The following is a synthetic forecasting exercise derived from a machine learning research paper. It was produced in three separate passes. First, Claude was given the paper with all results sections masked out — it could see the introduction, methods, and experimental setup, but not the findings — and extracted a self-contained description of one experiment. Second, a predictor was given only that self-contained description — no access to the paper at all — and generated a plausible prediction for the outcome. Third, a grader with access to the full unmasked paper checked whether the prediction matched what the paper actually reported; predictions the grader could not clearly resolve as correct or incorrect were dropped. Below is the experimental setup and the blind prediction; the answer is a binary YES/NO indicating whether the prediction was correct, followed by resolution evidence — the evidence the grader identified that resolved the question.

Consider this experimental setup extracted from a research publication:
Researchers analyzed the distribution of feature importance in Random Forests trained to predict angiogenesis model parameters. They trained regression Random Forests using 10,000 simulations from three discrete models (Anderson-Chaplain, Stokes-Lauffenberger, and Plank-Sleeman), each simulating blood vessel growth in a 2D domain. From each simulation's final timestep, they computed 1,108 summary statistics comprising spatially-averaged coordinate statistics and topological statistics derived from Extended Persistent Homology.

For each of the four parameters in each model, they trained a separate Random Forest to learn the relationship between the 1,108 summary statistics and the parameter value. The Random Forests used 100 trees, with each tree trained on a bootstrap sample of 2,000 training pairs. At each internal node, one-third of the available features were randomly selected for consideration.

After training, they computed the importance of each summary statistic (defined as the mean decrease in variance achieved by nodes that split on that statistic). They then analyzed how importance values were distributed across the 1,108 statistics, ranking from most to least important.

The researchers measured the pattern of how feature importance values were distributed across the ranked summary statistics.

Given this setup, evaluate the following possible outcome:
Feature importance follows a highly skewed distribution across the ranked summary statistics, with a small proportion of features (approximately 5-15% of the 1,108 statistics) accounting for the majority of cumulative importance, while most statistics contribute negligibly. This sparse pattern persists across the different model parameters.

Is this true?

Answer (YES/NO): YES